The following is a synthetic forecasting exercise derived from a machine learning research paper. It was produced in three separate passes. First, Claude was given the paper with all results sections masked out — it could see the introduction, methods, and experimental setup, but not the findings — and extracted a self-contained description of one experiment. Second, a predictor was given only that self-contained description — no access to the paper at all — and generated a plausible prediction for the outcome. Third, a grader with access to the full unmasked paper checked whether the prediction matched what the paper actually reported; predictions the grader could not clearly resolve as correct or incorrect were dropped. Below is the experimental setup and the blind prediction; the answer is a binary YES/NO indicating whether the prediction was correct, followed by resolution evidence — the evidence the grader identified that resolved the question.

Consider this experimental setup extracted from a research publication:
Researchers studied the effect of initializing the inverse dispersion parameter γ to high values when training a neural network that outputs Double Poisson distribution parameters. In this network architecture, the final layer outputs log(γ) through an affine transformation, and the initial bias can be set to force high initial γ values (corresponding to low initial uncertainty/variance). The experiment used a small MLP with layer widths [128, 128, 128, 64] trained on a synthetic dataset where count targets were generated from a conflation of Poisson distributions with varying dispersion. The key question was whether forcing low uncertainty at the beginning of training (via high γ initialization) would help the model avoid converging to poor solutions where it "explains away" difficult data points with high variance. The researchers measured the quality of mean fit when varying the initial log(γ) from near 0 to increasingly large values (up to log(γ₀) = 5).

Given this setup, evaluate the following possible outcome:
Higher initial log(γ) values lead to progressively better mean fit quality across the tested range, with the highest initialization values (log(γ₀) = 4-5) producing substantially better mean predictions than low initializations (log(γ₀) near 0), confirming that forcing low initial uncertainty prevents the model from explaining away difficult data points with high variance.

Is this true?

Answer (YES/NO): NO